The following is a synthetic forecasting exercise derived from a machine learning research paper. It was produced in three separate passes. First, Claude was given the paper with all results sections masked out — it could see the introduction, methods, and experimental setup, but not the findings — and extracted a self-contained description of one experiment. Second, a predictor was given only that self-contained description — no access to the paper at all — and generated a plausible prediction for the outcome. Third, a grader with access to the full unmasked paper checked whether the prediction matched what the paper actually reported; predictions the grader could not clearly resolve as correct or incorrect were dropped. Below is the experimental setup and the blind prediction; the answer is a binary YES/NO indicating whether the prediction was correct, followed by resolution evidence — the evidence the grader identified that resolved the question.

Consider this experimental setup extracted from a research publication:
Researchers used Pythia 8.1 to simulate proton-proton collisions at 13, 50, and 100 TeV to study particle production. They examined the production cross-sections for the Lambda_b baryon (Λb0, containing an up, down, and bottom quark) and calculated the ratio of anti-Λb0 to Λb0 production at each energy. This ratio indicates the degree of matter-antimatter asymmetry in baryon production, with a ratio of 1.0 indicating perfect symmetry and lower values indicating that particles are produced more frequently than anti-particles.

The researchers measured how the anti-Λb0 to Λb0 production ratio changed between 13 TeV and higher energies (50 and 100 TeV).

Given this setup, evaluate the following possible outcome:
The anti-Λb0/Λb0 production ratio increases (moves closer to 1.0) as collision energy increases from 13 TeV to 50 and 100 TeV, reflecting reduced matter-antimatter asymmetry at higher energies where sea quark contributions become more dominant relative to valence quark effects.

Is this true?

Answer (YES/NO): NO